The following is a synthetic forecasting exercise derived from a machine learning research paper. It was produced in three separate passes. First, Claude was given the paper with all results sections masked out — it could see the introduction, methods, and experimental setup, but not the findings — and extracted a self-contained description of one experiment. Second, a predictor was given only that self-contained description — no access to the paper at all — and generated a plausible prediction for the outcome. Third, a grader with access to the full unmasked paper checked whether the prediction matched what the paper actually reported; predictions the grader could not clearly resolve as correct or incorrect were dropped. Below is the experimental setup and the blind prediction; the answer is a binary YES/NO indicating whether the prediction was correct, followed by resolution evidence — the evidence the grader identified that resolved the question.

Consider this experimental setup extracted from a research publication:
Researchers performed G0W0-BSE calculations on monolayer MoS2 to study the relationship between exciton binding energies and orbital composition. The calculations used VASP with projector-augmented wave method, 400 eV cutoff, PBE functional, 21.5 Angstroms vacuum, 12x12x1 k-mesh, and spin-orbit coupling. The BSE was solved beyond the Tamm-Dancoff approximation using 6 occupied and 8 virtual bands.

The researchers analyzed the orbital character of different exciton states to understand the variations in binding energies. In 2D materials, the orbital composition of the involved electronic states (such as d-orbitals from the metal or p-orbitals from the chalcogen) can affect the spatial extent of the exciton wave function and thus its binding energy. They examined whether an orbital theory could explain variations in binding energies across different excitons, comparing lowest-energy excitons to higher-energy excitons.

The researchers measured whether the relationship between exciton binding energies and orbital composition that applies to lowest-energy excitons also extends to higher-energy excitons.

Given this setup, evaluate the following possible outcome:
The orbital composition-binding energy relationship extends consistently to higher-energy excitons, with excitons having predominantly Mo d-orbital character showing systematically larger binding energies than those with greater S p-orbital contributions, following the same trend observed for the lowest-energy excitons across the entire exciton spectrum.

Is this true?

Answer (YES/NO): NO